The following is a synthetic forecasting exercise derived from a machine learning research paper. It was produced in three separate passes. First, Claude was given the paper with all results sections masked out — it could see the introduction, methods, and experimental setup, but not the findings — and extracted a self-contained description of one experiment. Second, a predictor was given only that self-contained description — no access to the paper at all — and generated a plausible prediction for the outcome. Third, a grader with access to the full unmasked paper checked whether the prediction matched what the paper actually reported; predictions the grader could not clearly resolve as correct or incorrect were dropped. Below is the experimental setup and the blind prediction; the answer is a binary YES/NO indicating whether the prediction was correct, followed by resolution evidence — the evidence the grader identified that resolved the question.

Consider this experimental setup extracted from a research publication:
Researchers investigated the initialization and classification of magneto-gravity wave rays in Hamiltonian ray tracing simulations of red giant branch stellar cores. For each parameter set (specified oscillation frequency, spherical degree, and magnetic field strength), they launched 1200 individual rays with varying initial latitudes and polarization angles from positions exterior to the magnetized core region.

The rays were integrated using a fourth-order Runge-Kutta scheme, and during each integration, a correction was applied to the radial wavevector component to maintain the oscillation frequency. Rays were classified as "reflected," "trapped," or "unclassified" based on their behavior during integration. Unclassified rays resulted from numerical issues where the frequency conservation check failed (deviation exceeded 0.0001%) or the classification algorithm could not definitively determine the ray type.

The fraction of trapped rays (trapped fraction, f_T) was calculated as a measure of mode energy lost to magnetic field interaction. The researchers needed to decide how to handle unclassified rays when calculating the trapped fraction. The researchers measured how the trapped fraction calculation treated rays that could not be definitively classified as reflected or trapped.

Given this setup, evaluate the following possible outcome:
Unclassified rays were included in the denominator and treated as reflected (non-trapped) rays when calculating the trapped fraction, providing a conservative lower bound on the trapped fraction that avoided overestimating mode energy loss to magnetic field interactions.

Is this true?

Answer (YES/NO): NO